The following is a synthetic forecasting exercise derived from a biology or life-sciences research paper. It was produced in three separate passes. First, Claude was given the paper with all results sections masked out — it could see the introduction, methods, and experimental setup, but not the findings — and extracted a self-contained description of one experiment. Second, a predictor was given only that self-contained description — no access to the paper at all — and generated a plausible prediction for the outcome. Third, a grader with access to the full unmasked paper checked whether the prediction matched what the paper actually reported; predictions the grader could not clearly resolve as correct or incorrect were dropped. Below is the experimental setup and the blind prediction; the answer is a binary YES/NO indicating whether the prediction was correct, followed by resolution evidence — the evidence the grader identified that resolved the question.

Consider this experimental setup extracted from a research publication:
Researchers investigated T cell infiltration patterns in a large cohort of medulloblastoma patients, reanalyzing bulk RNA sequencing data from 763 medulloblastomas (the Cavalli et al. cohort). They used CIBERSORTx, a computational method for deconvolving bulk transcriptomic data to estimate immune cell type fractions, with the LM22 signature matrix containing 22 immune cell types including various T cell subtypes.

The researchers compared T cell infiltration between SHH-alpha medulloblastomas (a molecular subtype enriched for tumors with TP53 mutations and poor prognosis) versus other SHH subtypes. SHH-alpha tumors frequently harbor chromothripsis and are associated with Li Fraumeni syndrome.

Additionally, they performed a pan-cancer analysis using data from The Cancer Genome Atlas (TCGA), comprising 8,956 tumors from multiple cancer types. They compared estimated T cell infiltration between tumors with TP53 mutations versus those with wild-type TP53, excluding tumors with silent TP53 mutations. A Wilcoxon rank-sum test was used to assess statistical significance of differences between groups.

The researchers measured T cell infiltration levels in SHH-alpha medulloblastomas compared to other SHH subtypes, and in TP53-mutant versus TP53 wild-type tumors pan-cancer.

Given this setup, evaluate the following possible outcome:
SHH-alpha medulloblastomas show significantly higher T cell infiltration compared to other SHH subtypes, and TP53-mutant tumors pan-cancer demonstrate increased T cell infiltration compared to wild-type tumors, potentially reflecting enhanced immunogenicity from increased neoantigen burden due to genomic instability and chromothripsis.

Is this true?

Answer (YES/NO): NO